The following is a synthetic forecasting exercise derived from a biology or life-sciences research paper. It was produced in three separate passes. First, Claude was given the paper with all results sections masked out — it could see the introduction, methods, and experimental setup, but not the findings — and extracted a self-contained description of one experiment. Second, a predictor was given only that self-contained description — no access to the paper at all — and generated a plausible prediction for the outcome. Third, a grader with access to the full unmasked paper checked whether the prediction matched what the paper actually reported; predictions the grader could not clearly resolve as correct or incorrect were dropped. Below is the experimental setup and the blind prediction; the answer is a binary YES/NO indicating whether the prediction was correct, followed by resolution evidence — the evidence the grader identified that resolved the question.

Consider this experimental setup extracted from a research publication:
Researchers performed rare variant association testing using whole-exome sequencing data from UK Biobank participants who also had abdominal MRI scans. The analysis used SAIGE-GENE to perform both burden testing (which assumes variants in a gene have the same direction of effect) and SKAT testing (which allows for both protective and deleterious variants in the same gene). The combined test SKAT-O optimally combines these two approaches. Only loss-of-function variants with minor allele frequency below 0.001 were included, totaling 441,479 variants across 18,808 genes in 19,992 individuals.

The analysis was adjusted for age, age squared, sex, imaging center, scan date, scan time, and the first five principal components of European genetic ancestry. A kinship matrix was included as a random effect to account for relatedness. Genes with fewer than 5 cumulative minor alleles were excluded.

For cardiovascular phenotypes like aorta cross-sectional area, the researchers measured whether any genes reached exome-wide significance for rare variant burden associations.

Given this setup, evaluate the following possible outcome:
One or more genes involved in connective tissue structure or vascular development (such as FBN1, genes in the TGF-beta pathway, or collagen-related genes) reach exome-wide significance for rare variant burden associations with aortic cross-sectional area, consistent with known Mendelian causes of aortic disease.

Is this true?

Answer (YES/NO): NO